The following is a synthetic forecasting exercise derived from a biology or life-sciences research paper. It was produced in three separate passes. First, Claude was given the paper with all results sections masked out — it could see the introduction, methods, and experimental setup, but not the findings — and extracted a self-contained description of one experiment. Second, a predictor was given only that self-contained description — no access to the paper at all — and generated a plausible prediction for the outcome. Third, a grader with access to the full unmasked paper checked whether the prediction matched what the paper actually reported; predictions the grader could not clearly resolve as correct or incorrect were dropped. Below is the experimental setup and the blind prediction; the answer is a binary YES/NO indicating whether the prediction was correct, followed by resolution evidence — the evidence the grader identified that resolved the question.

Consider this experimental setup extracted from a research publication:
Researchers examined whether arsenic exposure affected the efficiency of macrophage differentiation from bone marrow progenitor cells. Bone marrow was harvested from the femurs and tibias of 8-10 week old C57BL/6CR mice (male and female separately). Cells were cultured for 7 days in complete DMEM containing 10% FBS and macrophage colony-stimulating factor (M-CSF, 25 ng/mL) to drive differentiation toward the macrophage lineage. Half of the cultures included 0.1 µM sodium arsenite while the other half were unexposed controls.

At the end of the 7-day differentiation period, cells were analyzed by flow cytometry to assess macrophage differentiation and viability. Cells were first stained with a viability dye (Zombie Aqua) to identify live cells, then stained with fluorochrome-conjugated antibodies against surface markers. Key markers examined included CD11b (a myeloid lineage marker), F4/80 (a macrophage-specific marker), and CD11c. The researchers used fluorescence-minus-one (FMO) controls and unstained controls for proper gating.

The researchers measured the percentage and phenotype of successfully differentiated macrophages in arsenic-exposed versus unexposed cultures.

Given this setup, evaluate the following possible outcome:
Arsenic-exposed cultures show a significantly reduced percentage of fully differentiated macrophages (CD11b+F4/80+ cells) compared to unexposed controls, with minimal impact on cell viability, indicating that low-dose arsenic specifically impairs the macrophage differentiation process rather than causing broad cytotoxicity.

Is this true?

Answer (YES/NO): NO